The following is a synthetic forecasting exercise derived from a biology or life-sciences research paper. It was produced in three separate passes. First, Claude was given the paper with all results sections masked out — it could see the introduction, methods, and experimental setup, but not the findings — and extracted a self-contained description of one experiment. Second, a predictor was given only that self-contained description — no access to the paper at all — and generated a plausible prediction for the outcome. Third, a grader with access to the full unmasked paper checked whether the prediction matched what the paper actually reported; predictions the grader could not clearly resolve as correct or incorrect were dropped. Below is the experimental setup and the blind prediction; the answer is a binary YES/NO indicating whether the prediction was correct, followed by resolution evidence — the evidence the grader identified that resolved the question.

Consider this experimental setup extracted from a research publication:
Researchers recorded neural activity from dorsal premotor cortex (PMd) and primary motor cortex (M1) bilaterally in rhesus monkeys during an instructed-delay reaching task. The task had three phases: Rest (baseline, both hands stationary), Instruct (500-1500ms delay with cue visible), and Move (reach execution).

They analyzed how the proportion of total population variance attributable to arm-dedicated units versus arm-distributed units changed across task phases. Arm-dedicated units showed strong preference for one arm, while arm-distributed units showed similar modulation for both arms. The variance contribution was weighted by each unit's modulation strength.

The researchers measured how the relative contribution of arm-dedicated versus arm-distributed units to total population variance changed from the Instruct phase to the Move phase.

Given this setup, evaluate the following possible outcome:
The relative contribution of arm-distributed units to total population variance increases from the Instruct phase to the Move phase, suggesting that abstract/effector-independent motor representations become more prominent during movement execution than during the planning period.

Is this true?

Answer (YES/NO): NO